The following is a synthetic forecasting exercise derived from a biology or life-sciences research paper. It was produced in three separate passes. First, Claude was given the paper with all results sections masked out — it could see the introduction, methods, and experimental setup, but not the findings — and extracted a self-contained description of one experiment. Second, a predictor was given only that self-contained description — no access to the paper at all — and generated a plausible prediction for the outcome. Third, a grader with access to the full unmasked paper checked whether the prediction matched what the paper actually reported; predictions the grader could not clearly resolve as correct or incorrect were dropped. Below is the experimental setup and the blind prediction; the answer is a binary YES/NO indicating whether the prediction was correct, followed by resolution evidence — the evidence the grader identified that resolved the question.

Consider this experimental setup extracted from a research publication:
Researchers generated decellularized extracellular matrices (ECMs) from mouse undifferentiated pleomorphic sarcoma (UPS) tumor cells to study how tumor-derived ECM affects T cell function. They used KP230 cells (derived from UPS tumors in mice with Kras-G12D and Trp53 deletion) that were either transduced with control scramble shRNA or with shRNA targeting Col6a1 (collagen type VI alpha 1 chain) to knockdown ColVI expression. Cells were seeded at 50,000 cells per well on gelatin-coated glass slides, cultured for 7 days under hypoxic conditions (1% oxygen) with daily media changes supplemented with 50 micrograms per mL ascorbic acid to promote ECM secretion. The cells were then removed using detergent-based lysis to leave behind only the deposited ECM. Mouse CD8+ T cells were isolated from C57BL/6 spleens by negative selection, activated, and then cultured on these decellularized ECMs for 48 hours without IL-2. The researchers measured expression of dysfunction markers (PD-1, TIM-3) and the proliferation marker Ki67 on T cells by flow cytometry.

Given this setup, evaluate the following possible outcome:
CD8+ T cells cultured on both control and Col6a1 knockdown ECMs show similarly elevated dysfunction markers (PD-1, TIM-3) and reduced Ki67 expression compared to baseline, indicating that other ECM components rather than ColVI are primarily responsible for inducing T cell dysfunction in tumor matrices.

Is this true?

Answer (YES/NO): NO